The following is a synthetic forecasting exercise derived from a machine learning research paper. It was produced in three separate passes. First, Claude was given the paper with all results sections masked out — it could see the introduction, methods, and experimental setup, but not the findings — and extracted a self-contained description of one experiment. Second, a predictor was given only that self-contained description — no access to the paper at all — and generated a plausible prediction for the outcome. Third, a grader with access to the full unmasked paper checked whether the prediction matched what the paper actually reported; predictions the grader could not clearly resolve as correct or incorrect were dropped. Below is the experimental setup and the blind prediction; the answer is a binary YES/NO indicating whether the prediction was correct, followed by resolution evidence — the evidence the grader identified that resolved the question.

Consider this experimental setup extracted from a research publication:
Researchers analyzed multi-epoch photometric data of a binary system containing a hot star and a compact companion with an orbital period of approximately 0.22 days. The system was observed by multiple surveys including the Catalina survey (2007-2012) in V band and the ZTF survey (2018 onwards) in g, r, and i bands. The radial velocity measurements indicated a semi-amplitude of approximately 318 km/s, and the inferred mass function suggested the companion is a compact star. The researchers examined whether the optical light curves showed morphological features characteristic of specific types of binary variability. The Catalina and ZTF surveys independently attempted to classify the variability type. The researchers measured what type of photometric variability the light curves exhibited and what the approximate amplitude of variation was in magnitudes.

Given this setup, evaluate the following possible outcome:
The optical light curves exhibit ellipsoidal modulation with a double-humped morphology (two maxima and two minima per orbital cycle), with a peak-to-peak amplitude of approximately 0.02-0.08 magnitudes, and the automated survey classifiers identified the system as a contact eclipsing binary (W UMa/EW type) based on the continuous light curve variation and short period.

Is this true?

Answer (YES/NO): NO